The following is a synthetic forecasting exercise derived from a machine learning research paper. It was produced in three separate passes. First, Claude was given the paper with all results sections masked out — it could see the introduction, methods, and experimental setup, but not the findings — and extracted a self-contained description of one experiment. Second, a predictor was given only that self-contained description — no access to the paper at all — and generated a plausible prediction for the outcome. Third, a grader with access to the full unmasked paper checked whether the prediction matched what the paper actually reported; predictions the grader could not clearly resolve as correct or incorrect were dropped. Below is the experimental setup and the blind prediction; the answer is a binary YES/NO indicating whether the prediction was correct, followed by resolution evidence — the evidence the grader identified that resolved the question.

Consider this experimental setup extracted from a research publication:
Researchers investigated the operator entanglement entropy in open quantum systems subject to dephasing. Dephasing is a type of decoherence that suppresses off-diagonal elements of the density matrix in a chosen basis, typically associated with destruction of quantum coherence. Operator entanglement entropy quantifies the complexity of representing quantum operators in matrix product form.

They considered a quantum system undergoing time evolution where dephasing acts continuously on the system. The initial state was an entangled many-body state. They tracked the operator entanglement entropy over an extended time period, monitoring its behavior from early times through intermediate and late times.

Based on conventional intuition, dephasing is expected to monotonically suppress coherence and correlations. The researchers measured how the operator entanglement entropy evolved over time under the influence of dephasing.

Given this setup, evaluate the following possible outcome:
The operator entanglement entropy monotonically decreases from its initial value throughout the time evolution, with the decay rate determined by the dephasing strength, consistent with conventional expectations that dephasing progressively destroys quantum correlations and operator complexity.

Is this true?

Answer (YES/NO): NO